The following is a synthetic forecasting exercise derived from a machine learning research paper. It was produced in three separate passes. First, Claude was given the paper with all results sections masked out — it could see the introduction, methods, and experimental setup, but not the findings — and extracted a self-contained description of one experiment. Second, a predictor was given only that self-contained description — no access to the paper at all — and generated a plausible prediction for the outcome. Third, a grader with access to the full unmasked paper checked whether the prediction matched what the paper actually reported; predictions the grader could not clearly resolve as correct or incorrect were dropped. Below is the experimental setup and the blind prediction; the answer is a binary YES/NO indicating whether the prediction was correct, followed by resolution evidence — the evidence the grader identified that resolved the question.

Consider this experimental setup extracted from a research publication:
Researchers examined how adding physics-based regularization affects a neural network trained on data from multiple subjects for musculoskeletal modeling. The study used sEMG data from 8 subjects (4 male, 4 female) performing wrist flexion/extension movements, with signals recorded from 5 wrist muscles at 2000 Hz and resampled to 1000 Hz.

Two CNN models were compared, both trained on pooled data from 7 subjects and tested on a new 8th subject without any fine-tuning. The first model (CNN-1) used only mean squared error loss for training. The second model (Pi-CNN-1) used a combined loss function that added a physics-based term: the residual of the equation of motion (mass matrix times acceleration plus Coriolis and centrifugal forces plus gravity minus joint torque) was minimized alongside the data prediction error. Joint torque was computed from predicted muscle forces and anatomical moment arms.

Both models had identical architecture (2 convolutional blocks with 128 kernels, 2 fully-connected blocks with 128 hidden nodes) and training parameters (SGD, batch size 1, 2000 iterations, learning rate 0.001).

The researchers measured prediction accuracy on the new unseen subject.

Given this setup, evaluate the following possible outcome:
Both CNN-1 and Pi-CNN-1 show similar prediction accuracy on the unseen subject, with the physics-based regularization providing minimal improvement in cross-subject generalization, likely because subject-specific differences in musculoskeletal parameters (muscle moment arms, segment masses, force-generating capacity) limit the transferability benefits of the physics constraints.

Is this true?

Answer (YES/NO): NO